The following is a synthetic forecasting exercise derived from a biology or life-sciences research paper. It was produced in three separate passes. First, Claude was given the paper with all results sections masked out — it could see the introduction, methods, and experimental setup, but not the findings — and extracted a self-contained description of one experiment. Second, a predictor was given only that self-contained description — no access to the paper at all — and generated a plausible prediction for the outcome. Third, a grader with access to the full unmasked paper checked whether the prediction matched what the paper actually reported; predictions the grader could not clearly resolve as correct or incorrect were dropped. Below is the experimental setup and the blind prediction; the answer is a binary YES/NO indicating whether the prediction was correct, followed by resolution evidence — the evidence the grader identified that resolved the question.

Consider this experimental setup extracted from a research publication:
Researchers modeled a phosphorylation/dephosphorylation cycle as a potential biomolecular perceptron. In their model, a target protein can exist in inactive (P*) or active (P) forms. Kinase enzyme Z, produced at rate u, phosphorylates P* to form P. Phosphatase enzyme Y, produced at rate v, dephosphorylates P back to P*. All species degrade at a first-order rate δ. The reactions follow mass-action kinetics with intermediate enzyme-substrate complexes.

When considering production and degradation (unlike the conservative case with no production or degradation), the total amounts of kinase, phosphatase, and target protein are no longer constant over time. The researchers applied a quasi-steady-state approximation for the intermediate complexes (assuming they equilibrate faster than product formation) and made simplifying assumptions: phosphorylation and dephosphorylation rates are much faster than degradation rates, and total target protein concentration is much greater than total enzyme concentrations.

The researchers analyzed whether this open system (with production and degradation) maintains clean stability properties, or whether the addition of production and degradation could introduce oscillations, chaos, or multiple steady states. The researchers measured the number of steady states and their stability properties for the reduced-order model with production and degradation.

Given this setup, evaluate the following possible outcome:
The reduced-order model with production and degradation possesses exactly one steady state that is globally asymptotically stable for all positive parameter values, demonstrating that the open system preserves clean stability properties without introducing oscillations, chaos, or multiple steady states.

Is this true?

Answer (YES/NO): YES